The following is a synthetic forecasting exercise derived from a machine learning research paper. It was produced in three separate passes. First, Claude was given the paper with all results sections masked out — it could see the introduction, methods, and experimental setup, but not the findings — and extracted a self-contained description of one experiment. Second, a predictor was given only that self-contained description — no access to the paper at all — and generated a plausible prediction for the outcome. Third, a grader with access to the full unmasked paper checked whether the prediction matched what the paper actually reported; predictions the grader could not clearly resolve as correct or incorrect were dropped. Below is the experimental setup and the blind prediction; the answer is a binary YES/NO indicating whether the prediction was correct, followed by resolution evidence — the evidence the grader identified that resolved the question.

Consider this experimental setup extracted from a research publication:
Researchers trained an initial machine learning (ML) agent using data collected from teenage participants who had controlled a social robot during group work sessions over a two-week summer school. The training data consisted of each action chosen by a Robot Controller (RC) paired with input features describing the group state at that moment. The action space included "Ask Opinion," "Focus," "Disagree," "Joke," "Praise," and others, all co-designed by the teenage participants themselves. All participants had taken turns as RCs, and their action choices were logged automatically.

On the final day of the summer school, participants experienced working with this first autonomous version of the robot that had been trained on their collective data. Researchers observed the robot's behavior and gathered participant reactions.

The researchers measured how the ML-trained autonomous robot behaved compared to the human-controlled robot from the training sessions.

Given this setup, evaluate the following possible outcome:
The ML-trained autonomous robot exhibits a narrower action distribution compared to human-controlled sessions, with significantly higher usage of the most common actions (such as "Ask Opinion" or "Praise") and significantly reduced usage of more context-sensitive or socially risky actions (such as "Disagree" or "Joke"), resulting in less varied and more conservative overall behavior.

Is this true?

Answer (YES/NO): NO